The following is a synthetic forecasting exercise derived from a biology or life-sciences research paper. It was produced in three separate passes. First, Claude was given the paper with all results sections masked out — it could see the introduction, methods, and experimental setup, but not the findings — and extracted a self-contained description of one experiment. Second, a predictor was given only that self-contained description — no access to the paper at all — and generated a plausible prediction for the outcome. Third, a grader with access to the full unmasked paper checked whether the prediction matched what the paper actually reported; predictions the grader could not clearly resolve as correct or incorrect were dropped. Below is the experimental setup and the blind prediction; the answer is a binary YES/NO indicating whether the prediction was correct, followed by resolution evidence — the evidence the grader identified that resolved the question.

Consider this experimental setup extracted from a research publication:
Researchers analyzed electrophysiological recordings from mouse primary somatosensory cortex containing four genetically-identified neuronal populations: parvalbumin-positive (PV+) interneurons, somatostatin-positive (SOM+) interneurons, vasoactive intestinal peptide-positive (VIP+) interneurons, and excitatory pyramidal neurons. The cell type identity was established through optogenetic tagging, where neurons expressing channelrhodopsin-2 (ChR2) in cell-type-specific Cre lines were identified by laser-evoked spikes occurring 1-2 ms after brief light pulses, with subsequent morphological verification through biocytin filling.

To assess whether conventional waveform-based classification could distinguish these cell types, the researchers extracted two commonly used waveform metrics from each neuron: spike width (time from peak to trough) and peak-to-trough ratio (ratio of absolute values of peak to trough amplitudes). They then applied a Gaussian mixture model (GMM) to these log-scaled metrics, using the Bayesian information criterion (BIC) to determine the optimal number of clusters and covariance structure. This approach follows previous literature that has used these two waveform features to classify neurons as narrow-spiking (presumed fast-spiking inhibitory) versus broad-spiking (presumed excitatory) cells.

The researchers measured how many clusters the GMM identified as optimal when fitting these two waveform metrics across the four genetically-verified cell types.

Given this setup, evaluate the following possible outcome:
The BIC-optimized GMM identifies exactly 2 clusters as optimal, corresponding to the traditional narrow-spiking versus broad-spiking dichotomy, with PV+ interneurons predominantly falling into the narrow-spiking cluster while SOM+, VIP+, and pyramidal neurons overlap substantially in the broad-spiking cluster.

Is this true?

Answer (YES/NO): NO